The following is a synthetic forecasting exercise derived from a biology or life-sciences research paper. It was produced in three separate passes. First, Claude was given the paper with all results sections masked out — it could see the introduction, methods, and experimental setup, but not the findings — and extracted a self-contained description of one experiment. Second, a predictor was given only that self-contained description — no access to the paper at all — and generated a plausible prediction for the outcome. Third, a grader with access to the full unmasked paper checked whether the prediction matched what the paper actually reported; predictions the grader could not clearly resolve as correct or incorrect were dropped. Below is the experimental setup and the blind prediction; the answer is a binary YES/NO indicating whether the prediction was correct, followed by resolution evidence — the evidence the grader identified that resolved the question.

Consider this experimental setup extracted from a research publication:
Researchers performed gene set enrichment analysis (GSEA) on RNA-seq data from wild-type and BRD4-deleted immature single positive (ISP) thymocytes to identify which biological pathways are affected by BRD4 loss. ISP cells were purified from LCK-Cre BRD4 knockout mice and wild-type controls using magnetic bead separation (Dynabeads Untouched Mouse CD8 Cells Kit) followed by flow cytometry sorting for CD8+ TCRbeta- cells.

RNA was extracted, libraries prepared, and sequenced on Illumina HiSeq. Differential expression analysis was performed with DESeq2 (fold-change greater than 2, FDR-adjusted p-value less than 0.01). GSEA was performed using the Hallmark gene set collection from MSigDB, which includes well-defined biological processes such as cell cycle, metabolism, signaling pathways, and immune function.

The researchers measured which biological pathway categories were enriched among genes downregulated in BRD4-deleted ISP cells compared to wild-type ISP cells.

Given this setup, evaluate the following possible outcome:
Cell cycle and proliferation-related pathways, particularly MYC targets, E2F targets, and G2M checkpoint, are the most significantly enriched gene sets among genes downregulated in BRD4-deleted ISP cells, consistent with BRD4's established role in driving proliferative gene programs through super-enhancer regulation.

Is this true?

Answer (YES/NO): NO